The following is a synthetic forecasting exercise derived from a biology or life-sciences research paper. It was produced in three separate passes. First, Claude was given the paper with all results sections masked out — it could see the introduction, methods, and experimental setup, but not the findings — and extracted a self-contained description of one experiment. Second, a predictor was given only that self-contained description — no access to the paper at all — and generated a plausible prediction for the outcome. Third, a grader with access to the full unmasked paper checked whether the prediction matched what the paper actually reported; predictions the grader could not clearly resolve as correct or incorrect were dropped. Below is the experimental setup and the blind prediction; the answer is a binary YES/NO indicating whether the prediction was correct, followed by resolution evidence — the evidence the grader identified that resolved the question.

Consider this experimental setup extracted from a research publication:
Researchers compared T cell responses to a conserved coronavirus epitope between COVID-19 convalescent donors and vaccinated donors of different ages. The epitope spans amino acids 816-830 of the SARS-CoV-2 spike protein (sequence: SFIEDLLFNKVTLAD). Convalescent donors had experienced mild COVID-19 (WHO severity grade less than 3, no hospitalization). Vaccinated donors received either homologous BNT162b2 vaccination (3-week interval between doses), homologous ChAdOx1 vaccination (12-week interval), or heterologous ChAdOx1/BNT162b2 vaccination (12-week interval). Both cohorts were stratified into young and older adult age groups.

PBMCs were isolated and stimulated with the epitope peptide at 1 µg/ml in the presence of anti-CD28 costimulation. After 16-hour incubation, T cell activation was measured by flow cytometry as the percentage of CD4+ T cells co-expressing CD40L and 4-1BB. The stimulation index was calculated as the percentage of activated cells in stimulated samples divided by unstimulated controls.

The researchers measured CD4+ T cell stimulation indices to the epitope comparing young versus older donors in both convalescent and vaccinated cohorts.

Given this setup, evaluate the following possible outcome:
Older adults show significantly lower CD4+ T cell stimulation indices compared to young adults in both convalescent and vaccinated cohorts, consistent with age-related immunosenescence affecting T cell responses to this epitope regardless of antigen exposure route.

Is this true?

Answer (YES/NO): NO